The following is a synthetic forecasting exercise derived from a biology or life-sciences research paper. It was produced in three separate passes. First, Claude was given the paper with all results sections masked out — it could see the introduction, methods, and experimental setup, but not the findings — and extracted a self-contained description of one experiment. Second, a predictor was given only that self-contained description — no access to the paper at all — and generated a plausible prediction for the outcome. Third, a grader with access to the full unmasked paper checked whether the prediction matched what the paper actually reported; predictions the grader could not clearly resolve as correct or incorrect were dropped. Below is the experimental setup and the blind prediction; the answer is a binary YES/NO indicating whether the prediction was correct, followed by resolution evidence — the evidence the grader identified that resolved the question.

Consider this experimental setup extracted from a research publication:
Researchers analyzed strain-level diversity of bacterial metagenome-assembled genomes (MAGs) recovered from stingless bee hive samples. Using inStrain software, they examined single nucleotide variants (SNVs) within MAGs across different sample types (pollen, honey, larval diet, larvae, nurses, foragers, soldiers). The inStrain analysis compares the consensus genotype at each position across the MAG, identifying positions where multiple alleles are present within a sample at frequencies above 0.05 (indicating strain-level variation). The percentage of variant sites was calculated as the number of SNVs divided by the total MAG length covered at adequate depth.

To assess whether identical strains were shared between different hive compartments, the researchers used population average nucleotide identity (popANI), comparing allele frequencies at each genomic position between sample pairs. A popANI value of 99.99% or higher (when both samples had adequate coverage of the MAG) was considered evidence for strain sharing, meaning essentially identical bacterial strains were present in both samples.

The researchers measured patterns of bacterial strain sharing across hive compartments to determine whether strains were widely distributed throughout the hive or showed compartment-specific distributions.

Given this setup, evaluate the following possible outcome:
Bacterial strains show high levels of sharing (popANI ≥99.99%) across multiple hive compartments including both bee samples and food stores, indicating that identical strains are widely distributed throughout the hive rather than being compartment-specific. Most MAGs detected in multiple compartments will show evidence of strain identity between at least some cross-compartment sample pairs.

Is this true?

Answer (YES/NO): NO